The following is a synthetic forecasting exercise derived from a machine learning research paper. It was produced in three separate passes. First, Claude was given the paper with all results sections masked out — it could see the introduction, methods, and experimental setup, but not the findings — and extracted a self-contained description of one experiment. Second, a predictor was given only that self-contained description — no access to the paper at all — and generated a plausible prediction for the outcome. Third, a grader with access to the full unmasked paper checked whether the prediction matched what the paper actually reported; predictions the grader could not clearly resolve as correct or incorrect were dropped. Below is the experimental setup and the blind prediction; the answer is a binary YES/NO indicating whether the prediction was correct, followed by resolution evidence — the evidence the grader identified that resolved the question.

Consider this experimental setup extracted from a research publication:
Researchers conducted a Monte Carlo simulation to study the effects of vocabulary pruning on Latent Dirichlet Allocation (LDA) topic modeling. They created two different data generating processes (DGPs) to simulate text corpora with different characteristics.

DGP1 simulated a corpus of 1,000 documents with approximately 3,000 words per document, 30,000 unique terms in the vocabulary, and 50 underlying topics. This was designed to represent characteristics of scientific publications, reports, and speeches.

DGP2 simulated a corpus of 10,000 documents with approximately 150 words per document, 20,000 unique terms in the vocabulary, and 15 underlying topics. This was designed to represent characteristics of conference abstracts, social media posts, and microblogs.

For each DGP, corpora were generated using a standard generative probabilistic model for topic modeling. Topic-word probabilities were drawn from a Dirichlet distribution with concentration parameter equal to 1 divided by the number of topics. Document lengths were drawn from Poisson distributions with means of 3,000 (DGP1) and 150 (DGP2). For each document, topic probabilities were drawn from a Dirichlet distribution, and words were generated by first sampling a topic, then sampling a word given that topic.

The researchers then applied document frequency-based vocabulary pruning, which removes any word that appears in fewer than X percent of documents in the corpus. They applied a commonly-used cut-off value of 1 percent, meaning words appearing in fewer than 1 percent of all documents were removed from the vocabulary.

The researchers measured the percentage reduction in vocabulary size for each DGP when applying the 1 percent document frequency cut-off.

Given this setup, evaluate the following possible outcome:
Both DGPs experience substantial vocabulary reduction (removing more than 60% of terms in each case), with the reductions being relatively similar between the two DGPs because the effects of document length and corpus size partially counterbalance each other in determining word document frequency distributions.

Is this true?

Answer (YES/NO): NO